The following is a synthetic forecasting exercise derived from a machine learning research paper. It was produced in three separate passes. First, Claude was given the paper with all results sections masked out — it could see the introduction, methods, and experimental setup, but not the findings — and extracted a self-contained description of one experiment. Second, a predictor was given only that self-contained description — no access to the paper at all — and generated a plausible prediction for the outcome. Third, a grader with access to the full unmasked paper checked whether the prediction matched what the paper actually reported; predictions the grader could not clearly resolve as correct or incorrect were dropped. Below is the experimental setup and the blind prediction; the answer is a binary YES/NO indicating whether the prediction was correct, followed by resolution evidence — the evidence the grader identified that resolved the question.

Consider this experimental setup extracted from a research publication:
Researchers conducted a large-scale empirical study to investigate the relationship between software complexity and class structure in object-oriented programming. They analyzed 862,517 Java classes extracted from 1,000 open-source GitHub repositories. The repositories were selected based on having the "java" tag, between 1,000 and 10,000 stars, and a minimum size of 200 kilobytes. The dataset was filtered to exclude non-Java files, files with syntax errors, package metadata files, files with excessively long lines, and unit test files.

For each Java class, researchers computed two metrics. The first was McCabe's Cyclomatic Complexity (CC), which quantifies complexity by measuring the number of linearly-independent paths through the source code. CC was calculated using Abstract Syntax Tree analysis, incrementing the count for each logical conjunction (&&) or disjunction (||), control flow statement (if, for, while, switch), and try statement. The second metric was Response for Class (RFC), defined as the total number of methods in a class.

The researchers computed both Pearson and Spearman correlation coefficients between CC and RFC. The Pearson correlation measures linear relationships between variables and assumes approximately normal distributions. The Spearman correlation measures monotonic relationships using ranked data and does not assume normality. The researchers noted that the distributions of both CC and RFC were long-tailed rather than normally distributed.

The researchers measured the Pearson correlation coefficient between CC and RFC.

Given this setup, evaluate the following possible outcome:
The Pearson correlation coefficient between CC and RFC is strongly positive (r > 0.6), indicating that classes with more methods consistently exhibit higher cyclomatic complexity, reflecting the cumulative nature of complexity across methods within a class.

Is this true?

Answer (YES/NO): YES